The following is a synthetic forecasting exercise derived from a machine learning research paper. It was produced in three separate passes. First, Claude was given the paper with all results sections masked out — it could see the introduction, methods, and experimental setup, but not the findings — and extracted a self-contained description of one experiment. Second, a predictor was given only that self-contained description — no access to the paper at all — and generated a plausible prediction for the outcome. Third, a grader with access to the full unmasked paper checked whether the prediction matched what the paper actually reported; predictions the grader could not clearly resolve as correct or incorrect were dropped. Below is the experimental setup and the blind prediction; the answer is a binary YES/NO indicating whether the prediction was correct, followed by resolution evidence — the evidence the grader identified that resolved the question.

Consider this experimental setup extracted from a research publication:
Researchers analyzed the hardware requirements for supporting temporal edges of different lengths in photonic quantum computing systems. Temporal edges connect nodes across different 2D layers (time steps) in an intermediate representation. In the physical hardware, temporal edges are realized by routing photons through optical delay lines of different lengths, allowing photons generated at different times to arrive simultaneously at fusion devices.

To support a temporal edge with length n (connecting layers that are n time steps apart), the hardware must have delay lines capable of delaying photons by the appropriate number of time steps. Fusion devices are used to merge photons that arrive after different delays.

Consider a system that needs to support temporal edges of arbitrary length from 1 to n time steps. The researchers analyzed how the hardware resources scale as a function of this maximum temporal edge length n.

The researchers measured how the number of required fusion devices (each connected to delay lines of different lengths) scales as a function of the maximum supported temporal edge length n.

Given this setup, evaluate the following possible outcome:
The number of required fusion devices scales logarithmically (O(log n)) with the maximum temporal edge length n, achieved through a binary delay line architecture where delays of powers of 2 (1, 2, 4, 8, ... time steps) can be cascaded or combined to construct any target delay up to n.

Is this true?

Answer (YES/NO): NO